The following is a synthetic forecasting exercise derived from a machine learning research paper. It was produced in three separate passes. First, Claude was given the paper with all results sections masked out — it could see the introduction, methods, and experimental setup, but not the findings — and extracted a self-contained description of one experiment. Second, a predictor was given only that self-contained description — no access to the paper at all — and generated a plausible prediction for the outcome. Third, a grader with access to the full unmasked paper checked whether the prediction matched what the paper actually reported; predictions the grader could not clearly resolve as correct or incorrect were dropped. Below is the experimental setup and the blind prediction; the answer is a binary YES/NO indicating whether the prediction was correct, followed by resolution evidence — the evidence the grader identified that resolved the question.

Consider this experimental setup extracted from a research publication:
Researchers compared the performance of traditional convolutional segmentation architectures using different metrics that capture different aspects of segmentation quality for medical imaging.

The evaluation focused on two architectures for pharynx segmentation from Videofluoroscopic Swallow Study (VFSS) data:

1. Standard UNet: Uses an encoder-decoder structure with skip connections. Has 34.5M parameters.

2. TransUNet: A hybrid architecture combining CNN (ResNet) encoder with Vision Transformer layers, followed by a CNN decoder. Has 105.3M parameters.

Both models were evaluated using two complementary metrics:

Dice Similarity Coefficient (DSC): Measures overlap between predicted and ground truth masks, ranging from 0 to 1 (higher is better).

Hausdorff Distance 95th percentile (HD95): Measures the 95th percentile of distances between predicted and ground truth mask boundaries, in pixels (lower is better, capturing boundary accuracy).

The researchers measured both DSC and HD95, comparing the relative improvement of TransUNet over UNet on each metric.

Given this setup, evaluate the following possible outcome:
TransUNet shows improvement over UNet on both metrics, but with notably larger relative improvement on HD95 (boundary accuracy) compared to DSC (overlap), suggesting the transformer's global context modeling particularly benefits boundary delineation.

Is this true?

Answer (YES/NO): YES